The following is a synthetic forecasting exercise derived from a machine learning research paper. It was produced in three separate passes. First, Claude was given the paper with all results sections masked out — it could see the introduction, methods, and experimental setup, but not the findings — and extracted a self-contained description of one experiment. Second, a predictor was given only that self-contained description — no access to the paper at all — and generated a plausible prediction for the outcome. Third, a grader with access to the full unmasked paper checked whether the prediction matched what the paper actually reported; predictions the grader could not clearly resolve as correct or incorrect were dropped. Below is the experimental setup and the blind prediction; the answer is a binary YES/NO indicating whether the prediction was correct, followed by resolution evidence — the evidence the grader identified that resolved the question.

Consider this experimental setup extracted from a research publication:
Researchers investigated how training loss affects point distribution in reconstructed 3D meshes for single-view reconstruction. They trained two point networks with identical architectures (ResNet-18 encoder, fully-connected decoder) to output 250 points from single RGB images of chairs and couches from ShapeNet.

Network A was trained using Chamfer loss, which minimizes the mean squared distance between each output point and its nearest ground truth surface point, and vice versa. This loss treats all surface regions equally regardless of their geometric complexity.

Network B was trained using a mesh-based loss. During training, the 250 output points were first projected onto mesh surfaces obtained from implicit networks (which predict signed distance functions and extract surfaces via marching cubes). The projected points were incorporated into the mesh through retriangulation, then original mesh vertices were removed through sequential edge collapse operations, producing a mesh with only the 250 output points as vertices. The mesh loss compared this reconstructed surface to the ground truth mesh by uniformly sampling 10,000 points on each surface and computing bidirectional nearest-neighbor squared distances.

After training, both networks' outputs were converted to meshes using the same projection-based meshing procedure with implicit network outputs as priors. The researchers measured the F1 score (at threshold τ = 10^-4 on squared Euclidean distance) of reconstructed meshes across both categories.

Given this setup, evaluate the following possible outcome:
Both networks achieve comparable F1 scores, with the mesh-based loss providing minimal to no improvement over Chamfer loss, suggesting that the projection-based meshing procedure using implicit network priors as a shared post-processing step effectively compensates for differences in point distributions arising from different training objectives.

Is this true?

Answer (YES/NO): NO